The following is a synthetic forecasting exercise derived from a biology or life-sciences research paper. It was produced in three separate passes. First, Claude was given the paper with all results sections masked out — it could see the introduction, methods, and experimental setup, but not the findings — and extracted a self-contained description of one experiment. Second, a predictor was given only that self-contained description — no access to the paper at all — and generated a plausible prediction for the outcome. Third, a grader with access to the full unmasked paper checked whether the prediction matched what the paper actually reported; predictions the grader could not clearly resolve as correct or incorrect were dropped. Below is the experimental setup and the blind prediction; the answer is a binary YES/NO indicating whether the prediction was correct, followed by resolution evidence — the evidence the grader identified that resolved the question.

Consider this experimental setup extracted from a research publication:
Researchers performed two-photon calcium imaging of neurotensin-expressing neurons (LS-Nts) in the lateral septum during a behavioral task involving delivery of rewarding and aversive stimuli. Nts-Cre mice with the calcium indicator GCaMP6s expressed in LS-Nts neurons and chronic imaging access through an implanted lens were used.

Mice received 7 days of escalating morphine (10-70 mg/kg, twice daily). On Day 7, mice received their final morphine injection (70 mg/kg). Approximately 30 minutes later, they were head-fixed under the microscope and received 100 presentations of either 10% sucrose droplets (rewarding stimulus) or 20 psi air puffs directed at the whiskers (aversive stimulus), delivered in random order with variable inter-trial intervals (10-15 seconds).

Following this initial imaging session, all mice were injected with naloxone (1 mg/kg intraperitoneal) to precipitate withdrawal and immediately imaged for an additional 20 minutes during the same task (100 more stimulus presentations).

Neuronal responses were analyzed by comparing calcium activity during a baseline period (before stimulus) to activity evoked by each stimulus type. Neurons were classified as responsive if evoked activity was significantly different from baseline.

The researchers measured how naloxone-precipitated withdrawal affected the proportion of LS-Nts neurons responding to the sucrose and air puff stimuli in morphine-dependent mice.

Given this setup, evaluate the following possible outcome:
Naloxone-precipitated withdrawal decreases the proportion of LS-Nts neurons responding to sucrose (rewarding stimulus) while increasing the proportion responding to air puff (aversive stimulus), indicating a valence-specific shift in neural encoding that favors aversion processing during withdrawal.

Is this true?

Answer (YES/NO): NO